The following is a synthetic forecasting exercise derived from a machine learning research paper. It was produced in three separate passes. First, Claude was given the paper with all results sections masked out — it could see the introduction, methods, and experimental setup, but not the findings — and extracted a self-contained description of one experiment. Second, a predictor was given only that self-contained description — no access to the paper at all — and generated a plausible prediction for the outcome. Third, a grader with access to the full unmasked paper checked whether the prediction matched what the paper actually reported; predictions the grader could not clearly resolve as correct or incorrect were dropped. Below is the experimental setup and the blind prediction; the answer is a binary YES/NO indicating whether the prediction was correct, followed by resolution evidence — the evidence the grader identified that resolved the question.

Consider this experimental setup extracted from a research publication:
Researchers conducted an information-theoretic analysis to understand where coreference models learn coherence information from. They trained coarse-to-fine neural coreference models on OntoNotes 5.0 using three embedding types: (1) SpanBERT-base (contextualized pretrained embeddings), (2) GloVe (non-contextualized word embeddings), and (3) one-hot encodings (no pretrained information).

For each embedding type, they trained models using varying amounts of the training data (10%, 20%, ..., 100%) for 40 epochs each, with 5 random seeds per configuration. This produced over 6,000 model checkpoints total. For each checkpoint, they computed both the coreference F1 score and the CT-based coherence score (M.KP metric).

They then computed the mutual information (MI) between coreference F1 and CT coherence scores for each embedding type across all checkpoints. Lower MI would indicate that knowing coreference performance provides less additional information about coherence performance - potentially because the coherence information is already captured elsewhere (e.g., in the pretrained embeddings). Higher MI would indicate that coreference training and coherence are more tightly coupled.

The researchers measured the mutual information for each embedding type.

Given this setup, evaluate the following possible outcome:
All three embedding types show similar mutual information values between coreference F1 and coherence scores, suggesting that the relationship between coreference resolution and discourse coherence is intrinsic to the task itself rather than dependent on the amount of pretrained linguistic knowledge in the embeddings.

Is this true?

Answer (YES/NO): NO